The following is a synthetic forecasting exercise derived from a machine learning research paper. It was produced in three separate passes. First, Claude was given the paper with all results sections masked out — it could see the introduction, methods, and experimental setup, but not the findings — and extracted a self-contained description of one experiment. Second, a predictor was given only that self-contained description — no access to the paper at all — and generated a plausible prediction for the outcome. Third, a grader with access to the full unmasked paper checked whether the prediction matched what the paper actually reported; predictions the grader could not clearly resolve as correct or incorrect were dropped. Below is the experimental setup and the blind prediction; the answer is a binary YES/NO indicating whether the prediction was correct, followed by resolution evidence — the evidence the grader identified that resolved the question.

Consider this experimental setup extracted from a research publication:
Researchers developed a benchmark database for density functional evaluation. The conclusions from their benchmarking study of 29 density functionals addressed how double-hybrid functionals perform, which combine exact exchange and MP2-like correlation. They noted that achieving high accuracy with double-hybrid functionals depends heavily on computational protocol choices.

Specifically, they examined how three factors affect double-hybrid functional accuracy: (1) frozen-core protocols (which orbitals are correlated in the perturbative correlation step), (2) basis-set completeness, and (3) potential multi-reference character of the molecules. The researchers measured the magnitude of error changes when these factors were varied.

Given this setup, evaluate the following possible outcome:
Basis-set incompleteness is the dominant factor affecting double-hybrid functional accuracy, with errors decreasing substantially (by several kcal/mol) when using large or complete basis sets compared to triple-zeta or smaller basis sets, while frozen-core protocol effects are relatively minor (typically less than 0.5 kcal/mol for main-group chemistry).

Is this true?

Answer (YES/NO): NO